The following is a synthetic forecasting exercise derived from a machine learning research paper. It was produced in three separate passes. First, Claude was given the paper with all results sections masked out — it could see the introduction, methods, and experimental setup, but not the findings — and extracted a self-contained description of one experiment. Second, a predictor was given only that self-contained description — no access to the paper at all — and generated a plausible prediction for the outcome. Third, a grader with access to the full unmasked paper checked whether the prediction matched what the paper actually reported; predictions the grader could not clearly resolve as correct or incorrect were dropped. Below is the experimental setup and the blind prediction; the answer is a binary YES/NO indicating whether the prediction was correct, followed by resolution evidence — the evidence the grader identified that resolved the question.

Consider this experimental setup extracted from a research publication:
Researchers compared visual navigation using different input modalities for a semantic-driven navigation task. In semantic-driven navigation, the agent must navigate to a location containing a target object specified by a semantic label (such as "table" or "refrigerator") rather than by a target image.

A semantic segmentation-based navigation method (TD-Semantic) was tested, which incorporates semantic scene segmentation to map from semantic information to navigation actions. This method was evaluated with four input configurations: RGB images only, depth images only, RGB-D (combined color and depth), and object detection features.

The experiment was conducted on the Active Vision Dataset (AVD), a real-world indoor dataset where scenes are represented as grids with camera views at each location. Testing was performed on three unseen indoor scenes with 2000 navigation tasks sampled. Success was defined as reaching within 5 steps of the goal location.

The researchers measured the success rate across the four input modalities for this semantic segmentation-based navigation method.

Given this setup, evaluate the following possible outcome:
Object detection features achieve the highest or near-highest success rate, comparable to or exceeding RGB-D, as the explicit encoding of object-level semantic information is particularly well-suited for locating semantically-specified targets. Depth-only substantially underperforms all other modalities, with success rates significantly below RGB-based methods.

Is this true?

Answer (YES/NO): NO